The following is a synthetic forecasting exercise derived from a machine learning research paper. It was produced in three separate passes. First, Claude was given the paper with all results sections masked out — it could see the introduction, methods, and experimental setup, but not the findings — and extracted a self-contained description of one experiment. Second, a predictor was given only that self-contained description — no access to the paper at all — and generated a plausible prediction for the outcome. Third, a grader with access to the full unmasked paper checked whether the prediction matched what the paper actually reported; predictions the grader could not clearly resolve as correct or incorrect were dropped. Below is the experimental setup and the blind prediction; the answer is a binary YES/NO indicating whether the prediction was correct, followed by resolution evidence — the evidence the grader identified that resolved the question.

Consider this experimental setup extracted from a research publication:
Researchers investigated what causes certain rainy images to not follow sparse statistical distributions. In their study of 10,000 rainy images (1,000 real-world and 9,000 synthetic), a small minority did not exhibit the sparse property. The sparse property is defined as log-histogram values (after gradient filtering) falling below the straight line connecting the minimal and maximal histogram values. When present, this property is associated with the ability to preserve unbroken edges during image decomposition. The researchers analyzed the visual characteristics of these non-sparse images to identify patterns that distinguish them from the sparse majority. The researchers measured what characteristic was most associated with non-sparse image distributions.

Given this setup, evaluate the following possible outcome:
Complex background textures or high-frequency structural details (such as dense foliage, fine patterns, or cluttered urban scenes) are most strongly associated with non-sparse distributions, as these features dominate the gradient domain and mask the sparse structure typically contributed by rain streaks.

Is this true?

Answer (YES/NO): NO